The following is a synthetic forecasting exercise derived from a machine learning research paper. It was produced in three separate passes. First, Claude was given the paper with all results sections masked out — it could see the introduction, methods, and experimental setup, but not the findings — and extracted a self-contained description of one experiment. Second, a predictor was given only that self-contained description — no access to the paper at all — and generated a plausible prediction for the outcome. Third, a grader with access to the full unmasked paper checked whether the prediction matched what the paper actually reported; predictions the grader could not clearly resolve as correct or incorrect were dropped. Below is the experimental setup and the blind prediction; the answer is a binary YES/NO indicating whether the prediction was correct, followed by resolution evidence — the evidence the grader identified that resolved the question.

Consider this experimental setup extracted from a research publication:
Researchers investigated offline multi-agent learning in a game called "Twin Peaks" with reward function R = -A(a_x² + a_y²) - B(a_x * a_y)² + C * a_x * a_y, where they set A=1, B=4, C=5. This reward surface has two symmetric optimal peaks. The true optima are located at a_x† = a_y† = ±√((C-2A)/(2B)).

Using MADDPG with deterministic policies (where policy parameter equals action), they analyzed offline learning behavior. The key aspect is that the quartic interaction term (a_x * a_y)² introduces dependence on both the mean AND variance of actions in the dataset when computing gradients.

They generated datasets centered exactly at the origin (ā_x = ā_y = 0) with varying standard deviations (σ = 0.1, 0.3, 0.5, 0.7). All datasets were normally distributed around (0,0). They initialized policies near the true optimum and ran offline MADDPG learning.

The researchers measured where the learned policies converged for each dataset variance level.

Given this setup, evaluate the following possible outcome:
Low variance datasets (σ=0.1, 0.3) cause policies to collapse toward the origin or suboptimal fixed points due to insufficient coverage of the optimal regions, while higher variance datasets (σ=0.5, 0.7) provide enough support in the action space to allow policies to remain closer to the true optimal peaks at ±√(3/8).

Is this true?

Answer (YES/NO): NO